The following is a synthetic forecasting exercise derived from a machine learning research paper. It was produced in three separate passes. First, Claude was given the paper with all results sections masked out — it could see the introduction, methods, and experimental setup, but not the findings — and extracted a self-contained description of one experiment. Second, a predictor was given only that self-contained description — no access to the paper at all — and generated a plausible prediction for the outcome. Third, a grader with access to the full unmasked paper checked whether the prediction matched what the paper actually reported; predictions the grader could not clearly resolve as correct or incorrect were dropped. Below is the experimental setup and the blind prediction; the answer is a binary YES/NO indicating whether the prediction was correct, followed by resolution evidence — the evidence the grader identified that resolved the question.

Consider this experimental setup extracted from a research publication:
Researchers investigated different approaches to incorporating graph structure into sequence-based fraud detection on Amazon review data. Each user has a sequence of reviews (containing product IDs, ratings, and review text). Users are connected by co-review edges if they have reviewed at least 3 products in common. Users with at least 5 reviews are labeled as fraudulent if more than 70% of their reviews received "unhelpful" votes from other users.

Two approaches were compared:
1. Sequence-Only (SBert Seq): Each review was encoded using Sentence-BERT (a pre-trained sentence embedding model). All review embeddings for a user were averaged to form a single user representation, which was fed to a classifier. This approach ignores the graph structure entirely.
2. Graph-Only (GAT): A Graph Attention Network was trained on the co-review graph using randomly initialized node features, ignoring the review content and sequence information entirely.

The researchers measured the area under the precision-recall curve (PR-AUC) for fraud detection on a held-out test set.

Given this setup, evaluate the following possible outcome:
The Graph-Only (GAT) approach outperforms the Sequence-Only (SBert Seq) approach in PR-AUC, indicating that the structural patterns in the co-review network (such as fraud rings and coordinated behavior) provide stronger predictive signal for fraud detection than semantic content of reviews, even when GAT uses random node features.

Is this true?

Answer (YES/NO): NO